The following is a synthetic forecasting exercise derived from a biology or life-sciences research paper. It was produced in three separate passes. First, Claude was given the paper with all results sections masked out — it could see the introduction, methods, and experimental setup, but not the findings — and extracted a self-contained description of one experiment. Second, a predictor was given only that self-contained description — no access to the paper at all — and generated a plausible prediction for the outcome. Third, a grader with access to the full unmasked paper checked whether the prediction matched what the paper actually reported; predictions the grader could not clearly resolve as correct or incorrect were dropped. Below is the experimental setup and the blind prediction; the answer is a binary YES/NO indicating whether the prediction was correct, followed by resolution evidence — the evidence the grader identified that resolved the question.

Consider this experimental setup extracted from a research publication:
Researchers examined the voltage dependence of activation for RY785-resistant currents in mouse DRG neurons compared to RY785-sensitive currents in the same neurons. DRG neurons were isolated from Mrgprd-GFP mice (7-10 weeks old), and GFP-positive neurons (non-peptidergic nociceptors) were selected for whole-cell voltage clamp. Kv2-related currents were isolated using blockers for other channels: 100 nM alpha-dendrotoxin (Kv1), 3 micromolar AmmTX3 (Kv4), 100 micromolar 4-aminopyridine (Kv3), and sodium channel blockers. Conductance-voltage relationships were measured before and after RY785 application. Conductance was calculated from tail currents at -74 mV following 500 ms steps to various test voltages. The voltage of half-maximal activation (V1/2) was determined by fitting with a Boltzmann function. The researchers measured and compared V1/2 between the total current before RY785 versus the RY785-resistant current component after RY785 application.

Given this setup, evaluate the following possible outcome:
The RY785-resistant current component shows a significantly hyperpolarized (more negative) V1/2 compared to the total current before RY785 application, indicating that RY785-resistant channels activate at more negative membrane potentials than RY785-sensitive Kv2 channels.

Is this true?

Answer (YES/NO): NO